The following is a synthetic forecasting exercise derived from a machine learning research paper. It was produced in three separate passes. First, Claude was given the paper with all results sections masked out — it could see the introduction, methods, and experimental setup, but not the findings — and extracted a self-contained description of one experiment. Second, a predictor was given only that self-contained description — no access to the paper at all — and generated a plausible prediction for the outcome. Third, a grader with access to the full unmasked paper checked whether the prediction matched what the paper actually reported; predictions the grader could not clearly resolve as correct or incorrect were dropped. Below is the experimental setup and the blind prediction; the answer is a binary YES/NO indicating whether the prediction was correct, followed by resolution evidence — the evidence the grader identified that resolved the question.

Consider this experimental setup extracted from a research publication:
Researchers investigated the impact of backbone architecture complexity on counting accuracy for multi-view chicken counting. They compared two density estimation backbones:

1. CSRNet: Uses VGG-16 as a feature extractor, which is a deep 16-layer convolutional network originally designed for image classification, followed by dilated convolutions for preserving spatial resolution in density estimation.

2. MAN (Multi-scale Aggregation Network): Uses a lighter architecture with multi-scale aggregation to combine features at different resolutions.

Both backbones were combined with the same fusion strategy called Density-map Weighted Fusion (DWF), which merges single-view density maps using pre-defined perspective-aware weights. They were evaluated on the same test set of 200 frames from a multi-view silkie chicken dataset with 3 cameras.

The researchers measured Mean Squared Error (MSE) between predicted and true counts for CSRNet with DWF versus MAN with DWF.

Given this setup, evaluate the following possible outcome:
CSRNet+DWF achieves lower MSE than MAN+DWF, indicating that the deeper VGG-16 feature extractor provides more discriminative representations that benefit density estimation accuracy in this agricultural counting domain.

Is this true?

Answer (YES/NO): NO